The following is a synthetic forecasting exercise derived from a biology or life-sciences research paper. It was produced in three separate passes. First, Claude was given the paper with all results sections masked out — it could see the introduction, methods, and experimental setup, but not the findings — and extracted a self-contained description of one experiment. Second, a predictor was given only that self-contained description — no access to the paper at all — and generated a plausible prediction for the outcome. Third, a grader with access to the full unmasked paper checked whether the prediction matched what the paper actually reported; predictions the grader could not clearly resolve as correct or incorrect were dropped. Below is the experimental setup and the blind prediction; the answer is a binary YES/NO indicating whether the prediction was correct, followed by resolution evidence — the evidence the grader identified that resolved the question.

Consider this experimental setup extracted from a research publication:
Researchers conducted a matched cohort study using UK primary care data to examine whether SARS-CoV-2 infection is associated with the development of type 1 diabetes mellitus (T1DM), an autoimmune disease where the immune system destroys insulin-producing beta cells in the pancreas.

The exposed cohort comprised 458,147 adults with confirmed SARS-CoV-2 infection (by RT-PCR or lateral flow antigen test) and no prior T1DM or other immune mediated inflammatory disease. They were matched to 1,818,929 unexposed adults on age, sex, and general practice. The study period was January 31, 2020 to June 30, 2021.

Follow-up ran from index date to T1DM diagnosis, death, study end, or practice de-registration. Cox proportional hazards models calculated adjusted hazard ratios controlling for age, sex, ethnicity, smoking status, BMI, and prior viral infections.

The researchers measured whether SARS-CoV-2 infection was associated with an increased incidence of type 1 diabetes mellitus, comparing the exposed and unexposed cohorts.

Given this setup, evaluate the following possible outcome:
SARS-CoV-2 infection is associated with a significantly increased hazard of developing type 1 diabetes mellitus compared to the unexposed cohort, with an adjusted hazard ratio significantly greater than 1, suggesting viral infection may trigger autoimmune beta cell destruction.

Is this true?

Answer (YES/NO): YES